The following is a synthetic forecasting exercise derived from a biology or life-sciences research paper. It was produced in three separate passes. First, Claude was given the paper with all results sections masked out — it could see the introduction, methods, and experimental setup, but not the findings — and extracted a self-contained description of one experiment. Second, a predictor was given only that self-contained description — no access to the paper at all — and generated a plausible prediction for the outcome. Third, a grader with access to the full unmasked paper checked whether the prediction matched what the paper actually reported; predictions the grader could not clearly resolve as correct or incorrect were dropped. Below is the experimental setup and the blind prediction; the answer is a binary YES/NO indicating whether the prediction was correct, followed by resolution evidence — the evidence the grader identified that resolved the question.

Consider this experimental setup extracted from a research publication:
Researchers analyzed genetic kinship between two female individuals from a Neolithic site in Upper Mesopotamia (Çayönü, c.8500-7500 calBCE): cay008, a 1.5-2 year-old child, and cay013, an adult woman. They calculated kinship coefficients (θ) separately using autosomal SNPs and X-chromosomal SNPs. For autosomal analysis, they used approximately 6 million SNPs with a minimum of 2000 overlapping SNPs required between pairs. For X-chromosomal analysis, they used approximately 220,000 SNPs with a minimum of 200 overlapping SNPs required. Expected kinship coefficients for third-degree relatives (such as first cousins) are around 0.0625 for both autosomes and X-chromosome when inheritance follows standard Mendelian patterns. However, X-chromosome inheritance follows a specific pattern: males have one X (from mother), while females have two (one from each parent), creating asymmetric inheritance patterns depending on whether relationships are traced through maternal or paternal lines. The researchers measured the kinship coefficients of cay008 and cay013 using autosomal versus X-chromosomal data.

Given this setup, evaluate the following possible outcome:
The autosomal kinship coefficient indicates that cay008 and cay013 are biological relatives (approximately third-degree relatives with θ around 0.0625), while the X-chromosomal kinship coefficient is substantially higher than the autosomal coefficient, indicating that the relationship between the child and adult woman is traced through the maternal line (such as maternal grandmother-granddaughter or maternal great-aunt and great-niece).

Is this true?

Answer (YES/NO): NO